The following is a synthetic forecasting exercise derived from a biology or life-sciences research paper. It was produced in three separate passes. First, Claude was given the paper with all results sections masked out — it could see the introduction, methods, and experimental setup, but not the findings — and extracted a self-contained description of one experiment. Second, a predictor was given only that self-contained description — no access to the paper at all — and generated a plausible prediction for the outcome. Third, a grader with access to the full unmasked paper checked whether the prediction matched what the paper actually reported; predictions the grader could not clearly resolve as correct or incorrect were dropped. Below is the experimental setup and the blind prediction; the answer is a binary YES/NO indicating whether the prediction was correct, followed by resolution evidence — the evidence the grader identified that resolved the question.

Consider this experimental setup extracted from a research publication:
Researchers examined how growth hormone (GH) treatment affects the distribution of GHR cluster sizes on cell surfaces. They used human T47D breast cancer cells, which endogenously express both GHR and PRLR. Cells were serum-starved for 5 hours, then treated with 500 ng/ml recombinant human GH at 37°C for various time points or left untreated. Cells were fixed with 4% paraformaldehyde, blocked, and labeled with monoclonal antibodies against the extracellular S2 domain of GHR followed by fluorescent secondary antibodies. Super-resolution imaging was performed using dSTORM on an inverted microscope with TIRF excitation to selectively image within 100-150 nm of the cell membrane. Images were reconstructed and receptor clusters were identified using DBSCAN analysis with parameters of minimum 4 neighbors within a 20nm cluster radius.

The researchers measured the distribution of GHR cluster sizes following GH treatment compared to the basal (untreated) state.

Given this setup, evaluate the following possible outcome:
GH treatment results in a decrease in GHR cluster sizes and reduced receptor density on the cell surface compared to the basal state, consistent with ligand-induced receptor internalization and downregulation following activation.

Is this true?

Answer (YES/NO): NO